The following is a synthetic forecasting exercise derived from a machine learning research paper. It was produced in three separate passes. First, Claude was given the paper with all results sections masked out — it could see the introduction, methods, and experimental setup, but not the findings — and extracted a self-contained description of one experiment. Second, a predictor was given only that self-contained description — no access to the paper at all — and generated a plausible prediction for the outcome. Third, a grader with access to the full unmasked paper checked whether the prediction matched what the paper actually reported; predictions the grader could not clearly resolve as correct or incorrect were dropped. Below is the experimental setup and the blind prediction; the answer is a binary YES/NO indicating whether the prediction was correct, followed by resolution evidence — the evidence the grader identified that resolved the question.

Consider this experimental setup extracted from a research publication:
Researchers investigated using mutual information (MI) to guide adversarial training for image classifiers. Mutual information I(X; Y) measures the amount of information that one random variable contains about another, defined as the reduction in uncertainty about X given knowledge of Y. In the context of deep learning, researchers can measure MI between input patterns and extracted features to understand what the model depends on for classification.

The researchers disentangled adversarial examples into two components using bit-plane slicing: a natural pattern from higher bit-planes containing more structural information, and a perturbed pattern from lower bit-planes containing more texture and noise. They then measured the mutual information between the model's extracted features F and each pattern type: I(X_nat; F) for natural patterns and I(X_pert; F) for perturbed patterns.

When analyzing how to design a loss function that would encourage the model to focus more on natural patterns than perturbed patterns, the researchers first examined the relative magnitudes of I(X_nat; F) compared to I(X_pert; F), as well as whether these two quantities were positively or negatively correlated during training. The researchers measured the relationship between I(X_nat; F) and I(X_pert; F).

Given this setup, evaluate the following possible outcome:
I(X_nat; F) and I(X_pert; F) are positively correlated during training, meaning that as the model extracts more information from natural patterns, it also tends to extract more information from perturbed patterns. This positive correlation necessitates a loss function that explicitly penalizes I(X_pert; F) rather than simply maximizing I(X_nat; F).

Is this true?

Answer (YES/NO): YES